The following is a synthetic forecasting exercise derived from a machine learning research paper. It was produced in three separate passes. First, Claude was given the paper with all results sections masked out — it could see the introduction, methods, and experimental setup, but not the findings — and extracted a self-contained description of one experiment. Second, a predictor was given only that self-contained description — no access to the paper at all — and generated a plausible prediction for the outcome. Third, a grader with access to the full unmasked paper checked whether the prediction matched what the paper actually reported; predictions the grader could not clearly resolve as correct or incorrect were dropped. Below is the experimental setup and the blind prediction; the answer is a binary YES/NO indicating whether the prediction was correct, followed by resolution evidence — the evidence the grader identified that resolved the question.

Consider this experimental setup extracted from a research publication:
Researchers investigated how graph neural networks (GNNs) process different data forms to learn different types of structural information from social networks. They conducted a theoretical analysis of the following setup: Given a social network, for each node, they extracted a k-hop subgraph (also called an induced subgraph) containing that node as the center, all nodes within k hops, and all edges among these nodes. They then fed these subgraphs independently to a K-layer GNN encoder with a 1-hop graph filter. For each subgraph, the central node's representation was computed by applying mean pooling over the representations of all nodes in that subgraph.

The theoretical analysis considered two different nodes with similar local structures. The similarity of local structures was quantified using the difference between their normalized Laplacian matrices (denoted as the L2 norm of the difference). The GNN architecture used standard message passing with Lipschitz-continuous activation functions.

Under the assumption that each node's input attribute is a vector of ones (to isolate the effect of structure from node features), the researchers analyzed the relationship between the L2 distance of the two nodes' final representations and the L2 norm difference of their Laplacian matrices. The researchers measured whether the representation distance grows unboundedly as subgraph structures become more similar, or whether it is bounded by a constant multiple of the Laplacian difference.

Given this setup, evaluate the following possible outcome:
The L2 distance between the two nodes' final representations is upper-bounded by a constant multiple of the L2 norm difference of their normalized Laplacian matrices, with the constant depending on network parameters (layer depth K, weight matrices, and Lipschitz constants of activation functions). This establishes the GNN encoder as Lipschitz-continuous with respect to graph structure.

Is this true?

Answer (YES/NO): YES